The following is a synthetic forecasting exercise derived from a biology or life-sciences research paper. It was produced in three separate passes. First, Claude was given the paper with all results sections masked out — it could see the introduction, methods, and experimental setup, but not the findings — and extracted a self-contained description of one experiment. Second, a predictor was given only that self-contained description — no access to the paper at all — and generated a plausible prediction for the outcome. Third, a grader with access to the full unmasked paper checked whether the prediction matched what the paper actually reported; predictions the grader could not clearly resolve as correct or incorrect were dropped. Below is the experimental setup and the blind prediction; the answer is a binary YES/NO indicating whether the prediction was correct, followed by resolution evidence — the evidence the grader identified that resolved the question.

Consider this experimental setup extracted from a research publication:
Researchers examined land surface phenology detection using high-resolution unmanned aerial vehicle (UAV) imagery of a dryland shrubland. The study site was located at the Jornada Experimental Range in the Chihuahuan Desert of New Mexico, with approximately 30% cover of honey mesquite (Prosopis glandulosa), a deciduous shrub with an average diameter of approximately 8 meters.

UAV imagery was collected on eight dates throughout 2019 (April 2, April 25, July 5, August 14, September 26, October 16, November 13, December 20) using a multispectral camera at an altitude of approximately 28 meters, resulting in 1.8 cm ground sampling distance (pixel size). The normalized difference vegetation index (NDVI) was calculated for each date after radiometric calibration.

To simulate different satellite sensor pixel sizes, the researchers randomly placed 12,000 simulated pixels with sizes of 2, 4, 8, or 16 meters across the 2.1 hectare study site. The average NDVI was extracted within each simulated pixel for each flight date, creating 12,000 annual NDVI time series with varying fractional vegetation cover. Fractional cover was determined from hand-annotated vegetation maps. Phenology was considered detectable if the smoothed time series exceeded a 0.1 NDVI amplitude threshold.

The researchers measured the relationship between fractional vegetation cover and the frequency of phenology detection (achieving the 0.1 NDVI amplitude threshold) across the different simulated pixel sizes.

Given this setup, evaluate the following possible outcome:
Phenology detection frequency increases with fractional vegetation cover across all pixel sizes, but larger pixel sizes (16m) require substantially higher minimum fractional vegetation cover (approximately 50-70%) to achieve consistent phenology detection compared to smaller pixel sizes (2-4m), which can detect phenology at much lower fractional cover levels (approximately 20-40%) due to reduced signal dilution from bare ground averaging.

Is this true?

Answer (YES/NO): NO